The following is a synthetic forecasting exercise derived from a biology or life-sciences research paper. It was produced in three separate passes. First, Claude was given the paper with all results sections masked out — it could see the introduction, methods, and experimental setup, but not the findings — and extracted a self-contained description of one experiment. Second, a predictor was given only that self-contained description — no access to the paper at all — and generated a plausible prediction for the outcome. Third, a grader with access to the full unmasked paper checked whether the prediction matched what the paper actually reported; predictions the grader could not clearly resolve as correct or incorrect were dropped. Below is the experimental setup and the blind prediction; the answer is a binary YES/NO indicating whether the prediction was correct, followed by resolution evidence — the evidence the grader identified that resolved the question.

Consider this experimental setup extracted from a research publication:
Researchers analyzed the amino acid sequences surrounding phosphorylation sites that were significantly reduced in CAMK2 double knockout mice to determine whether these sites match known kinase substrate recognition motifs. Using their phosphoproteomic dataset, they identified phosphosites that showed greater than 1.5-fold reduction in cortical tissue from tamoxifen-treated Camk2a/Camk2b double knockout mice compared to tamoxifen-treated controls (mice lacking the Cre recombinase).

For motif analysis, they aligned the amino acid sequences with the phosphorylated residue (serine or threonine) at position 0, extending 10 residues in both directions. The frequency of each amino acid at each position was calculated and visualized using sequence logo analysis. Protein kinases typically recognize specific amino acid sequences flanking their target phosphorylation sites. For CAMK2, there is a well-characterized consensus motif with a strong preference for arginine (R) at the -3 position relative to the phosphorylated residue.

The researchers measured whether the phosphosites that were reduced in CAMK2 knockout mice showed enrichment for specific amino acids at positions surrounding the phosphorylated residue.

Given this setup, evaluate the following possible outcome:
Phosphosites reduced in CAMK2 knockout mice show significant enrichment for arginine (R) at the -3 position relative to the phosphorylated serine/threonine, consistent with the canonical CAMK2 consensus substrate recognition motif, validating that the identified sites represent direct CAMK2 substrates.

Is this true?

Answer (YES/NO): YES